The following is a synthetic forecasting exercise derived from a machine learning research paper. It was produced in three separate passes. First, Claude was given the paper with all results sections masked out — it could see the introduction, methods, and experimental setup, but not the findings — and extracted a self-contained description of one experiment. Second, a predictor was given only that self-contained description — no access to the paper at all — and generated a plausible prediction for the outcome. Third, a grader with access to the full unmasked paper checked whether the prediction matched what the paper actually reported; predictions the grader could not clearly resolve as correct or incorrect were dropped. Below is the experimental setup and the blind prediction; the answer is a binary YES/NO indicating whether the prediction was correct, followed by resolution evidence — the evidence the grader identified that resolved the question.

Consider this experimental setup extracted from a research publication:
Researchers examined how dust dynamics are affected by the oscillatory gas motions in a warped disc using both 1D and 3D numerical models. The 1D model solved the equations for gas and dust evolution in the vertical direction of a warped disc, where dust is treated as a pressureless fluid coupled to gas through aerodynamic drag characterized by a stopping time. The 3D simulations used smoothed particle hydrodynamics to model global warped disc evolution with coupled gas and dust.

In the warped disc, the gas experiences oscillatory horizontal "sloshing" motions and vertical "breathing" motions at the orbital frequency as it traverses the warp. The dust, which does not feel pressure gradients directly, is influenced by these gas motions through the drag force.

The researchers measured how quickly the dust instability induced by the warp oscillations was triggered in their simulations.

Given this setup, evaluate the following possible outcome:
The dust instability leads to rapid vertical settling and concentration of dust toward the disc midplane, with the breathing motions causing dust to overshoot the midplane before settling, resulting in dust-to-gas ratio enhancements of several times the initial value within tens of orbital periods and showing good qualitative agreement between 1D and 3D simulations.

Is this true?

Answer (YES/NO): NO